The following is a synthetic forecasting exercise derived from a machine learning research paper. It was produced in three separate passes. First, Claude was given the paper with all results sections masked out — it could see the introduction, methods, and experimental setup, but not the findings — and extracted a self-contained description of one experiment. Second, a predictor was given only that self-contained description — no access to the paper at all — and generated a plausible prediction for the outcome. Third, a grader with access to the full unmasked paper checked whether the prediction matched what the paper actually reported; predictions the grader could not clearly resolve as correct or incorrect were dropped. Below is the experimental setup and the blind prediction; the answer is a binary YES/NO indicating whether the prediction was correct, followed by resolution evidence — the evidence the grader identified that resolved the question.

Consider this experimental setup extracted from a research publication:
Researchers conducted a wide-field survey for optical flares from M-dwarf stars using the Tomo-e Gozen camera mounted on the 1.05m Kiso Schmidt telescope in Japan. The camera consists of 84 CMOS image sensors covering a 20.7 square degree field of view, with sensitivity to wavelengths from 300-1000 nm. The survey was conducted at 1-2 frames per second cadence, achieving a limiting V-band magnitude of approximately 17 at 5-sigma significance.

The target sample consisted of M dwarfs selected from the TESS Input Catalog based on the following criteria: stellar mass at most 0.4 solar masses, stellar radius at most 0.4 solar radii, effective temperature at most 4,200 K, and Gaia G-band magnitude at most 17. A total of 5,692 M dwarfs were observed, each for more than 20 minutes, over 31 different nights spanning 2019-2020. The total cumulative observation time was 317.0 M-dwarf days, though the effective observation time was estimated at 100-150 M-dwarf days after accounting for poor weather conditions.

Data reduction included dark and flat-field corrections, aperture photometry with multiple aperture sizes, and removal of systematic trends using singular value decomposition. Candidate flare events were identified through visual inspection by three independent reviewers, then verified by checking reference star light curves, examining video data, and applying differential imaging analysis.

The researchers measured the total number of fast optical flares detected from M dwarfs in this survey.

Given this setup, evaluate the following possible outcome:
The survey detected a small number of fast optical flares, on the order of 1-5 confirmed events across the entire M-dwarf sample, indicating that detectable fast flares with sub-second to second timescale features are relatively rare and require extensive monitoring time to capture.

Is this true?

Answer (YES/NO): NO